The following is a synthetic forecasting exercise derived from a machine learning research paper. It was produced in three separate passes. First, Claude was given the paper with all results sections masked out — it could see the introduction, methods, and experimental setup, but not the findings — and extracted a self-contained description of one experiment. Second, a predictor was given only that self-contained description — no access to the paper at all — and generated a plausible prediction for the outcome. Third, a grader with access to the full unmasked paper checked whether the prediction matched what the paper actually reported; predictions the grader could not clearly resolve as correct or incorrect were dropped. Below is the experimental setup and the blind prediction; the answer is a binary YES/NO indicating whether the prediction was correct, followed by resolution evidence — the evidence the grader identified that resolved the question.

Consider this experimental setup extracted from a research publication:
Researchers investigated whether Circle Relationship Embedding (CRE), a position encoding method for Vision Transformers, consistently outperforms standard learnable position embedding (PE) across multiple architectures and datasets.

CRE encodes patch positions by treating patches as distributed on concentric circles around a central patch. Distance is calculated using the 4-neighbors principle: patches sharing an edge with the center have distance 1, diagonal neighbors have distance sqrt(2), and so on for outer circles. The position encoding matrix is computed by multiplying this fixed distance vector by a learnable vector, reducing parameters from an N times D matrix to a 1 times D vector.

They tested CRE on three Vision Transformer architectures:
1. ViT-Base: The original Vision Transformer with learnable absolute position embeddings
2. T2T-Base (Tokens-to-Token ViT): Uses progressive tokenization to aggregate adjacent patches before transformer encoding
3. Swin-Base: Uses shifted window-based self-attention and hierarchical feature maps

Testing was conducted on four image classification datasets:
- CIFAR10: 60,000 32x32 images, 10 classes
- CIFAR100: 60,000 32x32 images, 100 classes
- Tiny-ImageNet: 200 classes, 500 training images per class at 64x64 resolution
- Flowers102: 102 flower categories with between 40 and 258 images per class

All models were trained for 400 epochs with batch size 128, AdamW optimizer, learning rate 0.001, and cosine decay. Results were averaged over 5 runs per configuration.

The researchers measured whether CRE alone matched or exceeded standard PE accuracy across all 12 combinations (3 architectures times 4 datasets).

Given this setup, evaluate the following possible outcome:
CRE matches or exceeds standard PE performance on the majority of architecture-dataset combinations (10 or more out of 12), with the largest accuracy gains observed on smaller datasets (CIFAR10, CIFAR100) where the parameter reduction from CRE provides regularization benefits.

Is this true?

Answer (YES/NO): NO